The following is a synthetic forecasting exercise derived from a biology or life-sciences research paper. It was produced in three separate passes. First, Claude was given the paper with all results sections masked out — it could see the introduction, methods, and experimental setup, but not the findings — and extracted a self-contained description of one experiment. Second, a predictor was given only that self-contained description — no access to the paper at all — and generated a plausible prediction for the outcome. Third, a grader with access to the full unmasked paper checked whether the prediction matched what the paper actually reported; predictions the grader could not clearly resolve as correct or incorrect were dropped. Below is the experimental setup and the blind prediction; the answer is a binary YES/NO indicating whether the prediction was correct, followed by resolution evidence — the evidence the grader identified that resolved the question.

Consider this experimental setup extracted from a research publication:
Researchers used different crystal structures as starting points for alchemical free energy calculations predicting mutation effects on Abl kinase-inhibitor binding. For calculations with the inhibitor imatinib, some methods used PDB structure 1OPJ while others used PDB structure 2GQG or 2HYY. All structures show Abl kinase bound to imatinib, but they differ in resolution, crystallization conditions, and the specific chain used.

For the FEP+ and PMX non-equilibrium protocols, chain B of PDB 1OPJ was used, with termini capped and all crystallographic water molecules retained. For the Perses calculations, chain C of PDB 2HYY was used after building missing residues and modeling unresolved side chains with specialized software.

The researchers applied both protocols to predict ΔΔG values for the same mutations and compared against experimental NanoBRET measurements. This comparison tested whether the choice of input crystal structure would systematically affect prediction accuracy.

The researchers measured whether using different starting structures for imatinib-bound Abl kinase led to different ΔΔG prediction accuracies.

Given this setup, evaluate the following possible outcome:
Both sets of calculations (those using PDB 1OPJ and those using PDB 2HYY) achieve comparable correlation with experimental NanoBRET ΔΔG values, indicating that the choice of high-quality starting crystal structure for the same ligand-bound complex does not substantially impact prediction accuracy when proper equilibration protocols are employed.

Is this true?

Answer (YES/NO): YES